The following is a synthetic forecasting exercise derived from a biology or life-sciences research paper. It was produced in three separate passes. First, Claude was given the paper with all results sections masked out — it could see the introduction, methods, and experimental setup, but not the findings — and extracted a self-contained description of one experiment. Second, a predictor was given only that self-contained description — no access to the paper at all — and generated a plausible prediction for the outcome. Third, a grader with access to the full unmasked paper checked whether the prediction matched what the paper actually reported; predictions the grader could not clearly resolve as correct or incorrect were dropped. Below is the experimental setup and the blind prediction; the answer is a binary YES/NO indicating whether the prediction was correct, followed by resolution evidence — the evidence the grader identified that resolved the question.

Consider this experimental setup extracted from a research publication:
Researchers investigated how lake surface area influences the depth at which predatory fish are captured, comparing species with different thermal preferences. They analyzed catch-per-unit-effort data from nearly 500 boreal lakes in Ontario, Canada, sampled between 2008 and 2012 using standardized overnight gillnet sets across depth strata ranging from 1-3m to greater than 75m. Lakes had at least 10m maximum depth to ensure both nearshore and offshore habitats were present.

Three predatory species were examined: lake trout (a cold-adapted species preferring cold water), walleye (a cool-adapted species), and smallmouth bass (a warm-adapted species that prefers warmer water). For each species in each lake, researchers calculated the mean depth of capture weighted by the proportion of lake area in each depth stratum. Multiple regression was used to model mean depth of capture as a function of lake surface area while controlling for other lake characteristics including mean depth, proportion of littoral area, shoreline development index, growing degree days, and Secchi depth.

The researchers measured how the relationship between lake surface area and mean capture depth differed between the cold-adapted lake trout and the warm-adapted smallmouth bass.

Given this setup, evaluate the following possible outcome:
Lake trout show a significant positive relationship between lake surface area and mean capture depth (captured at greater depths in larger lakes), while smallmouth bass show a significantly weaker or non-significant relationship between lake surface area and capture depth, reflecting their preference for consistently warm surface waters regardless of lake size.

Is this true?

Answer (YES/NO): YES